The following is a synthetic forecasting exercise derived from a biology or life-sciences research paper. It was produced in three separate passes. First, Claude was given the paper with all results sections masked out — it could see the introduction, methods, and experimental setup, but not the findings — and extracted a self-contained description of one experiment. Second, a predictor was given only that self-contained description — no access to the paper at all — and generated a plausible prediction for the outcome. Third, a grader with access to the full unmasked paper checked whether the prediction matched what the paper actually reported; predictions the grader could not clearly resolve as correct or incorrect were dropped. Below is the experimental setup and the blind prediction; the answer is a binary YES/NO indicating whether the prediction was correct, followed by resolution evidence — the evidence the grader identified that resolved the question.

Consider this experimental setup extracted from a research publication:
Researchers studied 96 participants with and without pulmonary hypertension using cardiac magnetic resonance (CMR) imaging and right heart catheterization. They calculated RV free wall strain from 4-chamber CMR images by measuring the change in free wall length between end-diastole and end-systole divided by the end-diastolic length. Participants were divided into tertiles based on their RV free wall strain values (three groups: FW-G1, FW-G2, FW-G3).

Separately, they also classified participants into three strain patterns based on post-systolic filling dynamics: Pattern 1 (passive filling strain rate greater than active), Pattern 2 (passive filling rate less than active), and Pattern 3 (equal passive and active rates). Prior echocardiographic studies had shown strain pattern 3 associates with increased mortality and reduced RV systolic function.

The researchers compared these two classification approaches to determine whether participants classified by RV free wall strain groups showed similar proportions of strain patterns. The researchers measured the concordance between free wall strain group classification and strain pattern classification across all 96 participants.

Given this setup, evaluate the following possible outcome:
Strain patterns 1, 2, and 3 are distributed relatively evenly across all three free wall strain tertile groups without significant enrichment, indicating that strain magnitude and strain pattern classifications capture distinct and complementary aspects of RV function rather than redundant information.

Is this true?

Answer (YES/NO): YES